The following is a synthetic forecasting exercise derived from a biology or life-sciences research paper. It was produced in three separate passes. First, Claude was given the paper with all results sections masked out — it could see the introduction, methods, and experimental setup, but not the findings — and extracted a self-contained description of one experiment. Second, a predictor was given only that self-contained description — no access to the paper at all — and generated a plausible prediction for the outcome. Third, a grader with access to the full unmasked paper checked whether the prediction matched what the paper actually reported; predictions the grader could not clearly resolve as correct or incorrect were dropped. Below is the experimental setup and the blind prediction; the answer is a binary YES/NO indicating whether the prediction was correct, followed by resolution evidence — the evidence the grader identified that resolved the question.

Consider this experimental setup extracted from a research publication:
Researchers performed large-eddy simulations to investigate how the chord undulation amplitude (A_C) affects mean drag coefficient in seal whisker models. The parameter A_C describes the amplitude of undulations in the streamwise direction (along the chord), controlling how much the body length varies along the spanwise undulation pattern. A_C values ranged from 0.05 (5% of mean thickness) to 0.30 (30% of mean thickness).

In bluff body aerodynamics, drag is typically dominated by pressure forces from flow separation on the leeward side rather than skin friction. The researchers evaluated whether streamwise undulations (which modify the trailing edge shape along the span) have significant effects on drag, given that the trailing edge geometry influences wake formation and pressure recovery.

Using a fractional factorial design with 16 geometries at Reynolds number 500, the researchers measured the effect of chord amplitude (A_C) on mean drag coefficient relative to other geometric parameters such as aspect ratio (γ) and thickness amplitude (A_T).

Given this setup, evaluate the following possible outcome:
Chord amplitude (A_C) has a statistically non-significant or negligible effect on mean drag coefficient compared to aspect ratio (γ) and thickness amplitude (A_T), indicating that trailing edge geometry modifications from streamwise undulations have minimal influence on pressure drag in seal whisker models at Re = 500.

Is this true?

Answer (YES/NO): NO